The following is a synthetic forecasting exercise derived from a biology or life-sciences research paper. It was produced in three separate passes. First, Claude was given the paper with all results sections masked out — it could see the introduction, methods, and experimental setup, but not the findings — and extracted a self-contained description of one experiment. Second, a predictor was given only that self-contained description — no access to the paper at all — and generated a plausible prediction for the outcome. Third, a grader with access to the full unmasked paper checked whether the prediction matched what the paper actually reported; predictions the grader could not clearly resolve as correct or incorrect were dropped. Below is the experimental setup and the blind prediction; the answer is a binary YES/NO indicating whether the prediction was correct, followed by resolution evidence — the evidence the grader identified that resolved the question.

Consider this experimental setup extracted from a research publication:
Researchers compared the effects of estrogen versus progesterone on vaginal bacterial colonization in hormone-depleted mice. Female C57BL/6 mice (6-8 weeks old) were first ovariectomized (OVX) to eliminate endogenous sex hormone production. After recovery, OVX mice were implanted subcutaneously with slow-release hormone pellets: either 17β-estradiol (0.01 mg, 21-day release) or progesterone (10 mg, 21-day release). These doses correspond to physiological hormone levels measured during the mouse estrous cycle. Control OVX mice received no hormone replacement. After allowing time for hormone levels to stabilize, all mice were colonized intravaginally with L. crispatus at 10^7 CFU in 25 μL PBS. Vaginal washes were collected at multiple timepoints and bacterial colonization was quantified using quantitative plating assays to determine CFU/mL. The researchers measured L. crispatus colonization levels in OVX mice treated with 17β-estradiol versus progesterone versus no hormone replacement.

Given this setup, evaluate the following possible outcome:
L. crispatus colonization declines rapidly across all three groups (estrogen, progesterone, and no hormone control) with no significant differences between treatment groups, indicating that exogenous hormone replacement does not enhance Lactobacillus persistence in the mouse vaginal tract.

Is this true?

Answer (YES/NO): NO